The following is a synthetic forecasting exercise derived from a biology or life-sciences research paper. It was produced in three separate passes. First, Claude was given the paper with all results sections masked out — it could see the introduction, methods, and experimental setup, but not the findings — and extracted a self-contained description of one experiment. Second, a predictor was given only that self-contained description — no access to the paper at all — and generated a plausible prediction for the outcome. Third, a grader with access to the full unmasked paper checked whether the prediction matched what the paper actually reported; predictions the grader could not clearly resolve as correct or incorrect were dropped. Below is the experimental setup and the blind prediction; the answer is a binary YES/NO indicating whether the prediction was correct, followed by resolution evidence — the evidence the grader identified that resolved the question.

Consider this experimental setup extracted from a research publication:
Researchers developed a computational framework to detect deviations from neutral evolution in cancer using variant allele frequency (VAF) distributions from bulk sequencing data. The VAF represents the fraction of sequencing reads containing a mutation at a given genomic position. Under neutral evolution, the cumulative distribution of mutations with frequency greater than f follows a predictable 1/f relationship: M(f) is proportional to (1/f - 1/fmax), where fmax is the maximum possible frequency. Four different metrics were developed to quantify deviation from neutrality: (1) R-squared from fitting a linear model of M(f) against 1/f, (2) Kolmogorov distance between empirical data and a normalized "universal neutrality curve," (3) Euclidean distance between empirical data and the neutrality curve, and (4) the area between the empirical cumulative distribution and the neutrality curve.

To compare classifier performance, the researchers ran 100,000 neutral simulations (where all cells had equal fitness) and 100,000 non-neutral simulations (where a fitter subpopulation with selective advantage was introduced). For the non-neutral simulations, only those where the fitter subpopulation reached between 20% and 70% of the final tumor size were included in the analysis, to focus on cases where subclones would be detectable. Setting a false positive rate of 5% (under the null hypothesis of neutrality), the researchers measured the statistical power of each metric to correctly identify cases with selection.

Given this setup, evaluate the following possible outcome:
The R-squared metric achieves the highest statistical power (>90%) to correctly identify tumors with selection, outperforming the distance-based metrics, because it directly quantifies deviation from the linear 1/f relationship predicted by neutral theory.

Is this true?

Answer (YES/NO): NO